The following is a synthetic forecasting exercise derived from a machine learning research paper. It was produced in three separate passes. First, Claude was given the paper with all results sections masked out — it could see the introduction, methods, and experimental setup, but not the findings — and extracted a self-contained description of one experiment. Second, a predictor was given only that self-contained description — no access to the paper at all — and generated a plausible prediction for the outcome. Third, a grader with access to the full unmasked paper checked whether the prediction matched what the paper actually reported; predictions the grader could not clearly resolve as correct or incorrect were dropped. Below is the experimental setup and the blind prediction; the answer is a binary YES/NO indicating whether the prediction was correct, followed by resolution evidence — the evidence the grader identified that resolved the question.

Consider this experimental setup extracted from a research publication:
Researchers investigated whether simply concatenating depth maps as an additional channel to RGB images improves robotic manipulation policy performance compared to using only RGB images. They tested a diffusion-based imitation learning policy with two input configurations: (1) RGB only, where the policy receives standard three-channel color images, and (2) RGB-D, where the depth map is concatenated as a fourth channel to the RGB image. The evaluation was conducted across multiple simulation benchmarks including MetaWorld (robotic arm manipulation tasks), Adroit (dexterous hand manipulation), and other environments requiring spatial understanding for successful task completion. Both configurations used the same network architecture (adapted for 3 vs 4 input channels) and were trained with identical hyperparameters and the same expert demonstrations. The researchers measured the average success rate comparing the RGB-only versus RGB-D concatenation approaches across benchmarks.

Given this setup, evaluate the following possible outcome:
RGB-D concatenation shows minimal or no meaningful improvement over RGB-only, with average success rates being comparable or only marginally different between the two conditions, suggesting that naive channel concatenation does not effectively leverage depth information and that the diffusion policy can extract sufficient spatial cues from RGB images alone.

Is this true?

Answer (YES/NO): YES